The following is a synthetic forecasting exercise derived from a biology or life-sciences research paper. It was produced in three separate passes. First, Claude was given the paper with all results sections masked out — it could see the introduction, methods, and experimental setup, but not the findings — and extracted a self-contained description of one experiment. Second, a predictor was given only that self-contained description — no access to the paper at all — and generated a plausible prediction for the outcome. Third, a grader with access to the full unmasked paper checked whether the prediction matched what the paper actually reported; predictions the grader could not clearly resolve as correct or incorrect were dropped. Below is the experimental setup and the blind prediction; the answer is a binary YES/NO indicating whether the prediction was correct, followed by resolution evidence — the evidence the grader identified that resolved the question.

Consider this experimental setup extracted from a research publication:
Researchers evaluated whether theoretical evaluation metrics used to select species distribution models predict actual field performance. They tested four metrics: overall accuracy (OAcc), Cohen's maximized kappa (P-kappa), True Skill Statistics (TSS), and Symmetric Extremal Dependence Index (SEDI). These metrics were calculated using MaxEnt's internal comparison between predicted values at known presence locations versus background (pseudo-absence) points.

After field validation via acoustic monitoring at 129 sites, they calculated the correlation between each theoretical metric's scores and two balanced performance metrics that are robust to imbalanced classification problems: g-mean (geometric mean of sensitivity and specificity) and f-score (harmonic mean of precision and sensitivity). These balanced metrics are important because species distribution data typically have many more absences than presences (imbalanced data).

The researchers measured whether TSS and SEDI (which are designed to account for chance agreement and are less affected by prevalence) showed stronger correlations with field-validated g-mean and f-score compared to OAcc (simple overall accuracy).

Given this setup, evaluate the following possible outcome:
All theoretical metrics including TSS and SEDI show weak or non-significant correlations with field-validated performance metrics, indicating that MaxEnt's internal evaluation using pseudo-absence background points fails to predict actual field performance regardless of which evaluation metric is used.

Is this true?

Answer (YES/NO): NO